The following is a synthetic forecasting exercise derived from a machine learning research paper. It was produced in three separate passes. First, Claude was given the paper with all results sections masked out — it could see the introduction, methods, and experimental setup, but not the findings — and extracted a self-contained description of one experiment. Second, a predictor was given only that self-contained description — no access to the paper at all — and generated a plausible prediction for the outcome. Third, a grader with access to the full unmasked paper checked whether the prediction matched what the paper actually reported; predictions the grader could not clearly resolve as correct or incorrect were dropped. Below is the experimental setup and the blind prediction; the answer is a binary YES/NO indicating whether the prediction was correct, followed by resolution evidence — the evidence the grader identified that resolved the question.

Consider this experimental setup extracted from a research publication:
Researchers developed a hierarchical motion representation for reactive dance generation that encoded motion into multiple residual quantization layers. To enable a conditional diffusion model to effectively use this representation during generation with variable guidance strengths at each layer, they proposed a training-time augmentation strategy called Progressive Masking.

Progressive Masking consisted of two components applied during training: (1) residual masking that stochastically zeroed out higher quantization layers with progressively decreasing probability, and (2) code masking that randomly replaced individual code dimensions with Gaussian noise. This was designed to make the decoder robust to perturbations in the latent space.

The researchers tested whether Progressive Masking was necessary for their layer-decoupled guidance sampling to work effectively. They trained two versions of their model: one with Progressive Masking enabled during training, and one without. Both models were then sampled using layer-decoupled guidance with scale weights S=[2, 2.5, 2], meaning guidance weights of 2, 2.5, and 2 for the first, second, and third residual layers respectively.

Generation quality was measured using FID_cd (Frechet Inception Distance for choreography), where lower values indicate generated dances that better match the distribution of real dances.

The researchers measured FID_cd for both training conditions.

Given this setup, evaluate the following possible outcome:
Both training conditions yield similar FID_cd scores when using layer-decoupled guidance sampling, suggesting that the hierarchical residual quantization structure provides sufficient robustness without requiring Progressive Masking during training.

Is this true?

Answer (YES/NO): NO